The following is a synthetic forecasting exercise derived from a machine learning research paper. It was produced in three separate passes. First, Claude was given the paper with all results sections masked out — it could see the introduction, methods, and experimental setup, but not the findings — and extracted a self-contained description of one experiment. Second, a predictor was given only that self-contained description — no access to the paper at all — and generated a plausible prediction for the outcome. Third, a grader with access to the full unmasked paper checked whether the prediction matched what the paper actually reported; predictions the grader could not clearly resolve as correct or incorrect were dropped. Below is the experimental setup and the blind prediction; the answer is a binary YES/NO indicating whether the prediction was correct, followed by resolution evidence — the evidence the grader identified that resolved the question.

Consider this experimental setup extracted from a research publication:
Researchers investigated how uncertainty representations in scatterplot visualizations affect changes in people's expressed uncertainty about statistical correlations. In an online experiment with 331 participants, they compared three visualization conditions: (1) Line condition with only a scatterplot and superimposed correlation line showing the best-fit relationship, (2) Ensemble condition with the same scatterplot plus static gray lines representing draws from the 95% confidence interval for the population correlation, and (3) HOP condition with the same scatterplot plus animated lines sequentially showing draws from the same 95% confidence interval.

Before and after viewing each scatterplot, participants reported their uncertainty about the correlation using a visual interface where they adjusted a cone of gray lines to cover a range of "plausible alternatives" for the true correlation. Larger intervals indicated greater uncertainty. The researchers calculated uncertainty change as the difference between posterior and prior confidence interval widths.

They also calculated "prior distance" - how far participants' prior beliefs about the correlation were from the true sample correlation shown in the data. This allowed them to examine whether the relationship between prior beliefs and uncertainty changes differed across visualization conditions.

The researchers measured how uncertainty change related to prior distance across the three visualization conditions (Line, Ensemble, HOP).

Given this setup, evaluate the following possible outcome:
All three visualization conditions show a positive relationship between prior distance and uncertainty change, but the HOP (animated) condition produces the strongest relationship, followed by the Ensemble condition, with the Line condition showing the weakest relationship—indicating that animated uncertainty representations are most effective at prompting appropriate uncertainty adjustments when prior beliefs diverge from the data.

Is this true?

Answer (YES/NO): NO